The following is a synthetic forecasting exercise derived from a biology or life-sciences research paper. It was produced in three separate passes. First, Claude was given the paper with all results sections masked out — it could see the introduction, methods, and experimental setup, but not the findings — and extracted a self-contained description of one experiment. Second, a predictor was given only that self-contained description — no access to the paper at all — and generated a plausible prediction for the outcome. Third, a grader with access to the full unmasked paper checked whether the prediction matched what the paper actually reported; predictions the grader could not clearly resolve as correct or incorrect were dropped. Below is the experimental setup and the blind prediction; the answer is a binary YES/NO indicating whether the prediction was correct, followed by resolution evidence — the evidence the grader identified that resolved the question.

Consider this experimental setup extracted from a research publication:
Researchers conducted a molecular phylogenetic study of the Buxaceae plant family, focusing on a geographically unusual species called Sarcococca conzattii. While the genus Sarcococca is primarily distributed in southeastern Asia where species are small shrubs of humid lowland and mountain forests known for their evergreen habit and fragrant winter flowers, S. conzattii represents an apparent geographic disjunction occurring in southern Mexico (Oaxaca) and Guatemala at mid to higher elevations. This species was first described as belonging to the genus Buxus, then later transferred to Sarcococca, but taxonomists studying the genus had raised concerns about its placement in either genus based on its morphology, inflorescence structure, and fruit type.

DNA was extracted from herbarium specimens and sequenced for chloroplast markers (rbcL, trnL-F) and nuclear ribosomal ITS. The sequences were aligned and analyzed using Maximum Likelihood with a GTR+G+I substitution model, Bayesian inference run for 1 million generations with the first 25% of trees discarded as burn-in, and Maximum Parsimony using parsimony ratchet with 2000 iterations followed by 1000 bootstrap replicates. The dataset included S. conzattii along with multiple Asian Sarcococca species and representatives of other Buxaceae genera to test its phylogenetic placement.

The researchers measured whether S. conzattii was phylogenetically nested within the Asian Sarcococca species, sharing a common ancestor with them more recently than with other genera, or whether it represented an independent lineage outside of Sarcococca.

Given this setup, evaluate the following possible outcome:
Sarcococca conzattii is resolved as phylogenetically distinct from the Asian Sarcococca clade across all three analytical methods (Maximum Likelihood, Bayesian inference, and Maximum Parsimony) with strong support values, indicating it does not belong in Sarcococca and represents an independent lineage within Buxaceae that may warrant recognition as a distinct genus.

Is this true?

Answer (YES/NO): NO